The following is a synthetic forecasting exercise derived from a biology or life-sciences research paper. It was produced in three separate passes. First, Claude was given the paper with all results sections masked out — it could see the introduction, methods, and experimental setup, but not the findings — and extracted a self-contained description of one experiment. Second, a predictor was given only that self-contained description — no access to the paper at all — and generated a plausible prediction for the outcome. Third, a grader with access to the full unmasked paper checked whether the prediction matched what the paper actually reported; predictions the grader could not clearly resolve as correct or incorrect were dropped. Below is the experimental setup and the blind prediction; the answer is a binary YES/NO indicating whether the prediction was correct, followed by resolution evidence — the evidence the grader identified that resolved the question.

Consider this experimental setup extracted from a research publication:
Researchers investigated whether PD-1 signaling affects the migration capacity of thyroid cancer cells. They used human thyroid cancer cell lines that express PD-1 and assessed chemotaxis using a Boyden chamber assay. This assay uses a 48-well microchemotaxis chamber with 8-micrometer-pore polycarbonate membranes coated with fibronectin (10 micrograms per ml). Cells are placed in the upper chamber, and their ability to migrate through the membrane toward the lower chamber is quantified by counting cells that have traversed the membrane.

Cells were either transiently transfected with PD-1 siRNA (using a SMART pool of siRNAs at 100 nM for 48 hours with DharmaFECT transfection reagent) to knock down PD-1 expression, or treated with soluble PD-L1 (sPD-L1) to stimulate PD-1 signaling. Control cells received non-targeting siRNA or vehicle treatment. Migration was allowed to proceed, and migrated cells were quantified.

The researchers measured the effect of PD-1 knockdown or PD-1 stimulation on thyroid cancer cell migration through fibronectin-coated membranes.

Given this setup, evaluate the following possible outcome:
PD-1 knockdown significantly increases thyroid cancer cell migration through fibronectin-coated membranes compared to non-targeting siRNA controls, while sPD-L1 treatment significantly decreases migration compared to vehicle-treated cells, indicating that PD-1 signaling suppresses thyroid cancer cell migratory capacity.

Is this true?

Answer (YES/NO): NO